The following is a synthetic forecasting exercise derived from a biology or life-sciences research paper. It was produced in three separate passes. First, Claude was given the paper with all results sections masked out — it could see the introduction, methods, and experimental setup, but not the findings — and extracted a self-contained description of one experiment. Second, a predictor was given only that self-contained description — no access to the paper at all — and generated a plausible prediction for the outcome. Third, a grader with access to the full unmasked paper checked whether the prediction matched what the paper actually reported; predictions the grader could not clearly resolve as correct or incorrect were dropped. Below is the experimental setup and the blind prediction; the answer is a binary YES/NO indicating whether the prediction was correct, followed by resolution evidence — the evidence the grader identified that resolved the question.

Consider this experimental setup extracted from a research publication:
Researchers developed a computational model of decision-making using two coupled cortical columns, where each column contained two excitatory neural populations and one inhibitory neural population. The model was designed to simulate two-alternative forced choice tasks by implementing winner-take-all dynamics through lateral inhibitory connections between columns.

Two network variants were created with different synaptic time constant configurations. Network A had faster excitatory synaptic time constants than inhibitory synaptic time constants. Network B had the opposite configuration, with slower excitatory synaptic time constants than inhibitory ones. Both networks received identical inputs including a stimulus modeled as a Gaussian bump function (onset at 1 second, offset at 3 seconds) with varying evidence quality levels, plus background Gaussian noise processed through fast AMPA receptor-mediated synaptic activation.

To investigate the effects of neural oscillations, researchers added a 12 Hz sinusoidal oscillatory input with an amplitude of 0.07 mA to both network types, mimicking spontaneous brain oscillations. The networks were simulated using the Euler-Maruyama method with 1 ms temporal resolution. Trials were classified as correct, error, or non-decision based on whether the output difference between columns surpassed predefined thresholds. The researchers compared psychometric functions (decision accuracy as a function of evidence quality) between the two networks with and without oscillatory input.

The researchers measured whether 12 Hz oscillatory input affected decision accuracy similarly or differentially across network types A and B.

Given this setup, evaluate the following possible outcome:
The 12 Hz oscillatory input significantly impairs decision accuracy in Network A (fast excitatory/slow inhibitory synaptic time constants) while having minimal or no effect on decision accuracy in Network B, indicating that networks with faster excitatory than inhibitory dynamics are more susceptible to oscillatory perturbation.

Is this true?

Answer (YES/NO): NO